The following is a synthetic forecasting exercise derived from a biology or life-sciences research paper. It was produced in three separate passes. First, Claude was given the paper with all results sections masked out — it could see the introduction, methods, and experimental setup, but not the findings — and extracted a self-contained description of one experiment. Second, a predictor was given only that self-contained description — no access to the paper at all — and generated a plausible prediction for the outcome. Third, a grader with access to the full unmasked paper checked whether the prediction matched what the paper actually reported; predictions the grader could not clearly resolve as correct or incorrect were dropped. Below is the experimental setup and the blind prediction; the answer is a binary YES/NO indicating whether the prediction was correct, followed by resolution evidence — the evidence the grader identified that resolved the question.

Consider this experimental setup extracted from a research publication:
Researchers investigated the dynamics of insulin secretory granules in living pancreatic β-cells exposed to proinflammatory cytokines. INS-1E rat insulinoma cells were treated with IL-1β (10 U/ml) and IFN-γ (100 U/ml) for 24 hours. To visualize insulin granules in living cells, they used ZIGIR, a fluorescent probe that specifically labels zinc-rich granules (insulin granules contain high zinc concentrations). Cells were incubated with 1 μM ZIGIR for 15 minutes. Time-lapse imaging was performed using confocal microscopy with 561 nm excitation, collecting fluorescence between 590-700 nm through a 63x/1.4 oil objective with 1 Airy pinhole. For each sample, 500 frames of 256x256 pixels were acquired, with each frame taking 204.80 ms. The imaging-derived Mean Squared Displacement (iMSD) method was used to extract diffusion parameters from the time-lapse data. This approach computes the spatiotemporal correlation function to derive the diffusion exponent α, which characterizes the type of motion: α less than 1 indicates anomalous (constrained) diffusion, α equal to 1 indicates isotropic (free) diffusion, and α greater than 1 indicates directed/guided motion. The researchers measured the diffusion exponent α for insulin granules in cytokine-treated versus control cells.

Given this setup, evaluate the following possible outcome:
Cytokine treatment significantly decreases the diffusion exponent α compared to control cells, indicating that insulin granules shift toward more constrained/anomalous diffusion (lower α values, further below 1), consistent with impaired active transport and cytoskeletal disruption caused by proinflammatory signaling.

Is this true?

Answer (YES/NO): YES